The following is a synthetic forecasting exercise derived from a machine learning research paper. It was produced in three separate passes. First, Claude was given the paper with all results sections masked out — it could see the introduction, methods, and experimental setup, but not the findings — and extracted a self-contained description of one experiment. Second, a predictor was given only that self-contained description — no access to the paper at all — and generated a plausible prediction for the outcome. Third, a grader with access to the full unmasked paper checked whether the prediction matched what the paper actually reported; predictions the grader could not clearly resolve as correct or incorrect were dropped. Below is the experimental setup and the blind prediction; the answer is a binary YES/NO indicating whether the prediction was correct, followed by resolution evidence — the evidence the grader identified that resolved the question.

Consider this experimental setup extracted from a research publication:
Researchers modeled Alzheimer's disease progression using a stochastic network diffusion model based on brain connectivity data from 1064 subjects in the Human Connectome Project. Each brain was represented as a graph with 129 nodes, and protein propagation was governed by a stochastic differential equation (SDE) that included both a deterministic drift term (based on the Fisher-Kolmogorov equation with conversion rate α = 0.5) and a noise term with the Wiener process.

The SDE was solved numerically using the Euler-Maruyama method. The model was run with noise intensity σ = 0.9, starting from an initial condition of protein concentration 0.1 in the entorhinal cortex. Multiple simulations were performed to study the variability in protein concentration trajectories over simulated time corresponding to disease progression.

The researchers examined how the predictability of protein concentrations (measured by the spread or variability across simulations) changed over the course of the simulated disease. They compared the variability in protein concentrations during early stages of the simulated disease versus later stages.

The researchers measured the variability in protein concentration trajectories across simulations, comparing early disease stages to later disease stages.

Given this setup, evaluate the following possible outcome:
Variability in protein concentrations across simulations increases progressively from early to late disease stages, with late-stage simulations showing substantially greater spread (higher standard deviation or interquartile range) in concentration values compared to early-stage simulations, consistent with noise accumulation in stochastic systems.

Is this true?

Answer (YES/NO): YES